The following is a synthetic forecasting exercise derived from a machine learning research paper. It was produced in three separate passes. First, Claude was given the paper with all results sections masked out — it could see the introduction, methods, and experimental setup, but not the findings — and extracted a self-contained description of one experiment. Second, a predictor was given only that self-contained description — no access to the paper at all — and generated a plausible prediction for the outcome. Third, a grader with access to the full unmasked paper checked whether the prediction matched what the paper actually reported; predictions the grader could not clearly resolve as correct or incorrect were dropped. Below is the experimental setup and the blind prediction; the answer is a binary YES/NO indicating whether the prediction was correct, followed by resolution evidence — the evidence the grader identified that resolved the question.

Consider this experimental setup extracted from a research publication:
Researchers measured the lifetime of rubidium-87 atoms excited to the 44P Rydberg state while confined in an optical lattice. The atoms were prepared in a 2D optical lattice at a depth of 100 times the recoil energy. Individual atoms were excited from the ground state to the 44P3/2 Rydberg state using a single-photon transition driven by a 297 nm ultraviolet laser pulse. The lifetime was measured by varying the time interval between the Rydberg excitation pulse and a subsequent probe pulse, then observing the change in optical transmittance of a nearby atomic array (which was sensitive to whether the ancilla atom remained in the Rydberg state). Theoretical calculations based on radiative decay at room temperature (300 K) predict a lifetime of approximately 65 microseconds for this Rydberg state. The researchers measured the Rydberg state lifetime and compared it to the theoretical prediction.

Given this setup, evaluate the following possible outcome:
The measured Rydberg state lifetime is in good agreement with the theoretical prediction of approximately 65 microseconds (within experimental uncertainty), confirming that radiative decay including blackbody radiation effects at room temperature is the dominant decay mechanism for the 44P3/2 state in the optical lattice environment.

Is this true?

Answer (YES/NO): NO